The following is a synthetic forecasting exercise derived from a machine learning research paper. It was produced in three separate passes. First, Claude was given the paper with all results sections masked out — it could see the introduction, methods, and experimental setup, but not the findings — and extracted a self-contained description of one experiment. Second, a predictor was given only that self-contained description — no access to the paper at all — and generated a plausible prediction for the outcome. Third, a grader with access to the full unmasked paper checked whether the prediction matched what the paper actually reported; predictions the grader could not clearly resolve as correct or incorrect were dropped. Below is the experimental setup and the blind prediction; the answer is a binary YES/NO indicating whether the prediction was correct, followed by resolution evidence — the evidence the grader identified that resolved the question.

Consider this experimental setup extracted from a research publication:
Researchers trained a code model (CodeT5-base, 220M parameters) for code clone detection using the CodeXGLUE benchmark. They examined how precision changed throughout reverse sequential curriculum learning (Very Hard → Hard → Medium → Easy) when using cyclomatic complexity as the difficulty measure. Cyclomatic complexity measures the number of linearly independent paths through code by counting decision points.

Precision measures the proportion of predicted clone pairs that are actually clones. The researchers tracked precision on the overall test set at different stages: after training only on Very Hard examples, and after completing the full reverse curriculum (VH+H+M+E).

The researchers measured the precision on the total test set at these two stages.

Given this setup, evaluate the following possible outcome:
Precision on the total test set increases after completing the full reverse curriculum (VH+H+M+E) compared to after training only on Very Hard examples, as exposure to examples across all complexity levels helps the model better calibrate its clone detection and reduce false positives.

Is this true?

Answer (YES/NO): NO